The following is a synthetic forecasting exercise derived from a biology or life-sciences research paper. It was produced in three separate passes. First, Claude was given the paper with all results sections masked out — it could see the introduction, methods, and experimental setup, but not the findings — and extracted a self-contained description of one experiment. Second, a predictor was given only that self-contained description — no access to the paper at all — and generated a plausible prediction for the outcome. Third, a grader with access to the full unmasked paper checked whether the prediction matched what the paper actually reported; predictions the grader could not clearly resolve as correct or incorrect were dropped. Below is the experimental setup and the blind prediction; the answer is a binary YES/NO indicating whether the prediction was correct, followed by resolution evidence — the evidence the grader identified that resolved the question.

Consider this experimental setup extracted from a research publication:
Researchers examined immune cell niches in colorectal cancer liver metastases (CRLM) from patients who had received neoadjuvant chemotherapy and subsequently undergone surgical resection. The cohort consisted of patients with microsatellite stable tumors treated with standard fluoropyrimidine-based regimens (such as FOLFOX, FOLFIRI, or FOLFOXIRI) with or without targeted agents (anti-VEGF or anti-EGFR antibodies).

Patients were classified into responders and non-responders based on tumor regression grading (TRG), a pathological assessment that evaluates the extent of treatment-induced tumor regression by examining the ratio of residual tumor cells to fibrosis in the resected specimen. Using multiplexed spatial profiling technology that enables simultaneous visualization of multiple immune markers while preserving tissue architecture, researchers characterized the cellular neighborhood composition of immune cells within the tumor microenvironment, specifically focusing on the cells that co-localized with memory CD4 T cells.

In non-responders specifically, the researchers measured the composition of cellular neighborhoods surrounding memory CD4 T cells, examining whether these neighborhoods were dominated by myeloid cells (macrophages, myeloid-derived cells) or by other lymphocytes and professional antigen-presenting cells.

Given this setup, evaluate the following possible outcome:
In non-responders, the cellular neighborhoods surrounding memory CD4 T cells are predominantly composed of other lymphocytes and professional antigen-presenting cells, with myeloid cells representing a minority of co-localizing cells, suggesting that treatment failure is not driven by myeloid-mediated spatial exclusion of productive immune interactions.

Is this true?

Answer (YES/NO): NO